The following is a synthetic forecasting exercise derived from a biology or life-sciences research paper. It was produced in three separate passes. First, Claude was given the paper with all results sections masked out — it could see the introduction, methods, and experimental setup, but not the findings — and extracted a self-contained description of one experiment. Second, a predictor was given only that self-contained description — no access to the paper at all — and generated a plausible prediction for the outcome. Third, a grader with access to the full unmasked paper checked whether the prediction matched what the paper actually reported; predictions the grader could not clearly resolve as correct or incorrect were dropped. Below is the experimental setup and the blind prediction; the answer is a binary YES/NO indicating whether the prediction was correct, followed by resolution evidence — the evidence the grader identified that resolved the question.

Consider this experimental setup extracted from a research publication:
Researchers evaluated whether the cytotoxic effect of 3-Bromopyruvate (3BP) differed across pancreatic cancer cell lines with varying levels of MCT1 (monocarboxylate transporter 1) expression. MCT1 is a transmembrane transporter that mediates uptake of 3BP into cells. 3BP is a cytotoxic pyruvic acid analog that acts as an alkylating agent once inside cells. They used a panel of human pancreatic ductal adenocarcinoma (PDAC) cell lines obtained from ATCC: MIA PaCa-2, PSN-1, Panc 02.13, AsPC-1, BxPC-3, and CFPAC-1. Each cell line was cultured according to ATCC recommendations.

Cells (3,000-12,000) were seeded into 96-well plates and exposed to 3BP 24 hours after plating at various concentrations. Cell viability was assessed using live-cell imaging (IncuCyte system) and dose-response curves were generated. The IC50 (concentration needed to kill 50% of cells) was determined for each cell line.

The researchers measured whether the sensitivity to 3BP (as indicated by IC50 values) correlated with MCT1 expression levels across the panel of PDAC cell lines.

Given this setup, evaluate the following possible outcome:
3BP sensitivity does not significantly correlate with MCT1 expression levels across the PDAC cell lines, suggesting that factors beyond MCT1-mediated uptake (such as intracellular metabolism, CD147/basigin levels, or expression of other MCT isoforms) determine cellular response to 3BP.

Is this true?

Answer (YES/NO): NO